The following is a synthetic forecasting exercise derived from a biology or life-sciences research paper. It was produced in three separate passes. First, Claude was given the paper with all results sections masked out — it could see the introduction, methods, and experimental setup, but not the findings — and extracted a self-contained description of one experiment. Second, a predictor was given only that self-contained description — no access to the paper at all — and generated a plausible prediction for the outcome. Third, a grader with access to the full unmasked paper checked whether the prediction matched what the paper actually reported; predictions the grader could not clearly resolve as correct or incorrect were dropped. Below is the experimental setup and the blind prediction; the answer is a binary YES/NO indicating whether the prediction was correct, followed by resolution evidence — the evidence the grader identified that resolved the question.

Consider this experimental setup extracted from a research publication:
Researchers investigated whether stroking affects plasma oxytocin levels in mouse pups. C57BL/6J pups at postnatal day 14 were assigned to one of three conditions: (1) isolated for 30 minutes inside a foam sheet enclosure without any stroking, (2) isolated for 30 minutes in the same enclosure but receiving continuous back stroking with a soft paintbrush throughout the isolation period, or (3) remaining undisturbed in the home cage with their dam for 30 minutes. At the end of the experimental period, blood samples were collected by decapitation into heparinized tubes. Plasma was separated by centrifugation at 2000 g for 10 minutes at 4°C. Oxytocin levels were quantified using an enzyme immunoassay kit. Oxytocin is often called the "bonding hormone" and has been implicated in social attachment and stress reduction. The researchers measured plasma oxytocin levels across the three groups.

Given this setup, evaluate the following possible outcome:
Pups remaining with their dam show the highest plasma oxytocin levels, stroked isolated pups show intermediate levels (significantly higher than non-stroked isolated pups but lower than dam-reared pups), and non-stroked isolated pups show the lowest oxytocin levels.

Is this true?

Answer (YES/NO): NO